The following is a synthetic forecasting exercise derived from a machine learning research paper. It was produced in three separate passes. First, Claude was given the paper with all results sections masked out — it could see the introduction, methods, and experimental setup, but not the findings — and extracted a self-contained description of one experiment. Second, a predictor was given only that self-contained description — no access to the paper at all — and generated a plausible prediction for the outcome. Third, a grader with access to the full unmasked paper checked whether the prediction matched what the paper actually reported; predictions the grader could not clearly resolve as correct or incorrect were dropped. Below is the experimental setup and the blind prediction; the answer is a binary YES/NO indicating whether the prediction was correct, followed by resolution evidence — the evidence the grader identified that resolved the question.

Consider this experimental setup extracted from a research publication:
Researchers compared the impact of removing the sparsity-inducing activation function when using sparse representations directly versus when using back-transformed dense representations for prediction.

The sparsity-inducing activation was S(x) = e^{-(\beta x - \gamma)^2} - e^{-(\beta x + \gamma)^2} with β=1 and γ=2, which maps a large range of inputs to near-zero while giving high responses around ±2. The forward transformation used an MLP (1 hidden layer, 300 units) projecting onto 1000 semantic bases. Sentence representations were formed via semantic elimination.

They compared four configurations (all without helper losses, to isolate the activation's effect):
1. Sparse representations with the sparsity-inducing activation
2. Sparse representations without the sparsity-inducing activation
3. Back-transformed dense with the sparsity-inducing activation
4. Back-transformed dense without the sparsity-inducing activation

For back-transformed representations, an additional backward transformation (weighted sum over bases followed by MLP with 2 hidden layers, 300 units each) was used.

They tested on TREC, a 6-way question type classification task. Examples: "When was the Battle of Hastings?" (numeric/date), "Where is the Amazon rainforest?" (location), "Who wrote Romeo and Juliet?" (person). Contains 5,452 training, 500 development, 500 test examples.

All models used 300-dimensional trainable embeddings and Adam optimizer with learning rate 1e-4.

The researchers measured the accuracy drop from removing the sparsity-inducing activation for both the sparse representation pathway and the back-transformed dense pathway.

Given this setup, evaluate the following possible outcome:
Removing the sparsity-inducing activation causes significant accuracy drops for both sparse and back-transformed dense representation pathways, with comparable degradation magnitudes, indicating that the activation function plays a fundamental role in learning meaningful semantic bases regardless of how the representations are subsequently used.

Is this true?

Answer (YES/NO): NO